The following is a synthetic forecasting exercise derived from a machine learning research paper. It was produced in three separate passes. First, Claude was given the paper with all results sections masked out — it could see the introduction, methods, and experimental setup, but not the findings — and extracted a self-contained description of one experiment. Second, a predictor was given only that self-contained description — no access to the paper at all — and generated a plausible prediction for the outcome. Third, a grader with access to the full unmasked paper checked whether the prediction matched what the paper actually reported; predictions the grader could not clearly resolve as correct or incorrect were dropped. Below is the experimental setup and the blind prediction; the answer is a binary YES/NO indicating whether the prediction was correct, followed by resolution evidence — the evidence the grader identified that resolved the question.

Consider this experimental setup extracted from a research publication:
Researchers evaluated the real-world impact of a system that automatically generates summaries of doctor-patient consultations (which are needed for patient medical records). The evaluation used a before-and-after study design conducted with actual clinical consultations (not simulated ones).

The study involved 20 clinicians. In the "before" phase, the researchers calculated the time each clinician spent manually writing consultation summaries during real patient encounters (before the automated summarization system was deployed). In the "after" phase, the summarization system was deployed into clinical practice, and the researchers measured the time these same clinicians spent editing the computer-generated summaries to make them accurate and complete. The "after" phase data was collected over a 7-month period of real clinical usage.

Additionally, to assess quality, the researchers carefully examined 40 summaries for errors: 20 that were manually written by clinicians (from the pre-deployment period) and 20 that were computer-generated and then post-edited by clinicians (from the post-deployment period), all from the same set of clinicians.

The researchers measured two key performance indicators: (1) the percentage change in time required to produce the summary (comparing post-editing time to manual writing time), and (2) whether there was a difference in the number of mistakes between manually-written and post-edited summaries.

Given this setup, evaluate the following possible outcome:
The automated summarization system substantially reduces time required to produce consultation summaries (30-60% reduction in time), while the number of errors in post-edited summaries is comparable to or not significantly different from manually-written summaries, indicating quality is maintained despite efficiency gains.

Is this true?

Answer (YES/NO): NO